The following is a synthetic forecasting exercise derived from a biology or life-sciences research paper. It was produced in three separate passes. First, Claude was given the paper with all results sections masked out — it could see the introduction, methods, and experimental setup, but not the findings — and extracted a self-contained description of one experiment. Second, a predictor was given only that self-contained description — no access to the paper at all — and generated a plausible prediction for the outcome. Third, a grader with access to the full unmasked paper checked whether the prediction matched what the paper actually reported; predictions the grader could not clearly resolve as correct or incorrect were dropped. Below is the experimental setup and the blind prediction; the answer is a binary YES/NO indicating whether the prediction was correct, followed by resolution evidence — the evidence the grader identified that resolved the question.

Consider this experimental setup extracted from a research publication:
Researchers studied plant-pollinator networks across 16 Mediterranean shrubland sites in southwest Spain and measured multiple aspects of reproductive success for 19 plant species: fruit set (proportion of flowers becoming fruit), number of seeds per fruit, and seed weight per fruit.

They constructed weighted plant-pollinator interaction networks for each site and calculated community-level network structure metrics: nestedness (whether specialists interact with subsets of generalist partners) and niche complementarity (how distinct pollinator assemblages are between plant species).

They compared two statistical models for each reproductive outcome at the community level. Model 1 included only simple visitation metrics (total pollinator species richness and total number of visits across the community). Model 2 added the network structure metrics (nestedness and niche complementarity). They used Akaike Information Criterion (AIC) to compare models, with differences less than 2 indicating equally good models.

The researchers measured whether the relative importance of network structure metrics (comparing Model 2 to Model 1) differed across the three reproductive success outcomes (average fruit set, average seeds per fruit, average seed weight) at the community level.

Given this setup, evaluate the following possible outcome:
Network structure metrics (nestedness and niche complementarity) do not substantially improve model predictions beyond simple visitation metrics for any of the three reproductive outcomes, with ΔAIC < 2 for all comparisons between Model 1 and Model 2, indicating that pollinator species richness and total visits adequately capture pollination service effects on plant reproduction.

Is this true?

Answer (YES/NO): NO